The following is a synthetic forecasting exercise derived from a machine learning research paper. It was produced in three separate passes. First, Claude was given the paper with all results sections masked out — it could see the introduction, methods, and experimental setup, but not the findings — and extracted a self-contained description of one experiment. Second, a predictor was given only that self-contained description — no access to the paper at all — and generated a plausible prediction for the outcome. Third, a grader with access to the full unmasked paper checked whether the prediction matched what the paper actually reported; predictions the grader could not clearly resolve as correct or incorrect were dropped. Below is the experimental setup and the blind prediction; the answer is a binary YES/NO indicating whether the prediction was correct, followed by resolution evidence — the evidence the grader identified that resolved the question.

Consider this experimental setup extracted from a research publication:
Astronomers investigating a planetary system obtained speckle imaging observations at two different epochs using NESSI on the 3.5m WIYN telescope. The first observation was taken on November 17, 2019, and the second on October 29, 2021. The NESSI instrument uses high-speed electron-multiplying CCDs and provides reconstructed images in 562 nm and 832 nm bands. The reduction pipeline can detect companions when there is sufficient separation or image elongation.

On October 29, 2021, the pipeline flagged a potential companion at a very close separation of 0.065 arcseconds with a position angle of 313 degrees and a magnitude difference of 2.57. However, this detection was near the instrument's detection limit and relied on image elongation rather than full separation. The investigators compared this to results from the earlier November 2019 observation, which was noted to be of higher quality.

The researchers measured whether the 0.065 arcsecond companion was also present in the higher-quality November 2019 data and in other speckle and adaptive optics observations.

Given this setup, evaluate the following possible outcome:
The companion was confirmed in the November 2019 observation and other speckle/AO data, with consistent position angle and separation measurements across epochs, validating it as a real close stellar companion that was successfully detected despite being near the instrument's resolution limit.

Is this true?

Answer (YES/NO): NO